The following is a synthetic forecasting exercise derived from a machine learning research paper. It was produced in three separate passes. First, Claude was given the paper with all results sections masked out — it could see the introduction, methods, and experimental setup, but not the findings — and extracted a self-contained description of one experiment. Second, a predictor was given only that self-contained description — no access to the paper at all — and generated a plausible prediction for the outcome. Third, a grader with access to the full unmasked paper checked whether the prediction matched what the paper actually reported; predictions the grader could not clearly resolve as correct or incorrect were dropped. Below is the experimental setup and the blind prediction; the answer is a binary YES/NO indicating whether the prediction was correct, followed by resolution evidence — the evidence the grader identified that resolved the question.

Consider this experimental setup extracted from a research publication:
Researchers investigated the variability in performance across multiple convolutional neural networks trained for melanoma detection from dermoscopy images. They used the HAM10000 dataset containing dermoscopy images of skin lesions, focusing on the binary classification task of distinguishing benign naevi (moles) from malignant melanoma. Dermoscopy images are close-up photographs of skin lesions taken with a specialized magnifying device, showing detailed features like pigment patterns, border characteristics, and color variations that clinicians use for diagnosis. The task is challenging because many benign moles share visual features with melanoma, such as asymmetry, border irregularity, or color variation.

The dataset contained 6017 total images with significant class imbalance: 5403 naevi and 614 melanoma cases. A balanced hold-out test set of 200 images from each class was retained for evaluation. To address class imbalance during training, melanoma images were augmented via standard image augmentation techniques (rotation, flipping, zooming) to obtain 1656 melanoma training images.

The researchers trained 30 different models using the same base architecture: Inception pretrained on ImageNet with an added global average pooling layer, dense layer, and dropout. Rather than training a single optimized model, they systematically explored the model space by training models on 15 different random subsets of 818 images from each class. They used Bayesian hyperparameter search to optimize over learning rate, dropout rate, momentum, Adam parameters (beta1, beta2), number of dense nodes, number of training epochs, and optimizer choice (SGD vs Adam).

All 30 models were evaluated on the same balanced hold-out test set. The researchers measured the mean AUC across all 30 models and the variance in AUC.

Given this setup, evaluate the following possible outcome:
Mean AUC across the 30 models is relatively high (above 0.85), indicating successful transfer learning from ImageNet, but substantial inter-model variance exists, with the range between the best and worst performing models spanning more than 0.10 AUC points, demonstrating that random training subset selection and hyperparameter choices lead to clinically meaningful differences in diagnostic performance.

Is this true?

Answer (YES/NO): NO